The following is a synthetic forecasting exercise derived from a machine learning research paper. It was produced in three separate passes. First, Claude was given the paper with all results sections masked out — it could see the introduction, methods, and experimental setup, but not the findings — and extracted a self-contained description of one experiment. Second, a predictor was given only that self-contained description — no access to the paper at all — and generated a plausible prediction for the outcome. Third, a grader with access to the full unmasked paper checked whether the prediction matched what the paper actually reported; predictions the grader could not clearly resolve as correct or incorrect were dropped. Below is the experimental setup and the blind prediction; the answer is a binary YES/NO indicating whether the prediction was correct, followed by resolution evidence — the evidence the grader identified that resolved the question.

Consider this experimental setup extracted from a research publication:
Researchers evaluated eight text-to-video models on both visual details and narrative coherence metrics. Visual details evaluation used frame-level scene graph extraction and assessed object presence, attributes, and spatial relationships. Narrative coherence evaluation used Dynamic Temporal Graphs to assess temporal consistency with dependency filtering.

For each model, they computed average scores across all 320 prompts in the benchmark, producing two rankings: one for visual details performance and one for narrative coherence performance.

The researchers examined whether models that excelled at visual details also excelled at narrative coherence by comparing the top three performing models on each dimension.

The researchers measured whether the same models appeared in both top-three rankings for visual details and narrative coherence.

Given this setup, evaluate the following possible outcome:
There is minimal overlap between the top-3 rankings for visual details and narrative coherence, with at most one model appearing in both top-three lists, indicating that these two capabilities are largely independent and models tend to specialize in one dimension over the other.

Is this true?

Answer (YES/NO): NO